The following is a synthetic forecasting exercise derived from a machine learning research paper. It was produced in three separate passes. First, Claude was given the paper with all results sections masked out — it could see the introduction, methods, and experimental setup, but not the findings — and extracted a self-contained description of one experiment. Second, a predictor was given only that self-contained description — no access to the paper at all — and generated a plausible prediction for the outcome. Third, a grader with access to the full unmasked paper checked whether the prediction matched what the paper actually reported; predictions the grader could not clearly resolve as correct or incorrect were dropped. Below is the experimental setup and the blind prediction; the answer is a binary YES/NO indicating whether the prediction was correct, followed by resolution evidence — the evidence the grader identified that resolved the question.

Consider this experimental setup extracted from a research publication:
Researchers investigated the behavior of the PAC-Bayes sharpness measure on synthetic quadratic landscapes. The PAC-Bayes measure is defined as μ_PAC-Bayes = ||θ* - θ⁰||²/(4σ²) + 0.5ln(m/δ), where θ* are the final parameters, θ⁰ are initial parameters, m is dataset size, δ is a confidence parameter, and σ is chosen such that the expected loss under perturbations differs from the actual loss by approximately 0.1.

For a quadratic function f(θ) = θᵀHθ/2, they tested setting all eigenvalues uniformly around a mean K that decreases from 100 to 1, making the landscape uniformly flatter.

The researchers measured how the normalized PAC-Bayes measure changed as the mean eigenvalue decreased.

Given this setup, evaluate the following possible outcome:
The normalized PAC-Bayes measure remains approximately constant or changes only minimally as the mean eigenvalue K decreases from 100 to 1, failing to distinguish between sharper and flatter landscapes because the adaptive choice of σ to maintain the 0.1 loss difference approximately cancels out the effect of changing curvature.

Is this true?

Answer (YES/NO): NO